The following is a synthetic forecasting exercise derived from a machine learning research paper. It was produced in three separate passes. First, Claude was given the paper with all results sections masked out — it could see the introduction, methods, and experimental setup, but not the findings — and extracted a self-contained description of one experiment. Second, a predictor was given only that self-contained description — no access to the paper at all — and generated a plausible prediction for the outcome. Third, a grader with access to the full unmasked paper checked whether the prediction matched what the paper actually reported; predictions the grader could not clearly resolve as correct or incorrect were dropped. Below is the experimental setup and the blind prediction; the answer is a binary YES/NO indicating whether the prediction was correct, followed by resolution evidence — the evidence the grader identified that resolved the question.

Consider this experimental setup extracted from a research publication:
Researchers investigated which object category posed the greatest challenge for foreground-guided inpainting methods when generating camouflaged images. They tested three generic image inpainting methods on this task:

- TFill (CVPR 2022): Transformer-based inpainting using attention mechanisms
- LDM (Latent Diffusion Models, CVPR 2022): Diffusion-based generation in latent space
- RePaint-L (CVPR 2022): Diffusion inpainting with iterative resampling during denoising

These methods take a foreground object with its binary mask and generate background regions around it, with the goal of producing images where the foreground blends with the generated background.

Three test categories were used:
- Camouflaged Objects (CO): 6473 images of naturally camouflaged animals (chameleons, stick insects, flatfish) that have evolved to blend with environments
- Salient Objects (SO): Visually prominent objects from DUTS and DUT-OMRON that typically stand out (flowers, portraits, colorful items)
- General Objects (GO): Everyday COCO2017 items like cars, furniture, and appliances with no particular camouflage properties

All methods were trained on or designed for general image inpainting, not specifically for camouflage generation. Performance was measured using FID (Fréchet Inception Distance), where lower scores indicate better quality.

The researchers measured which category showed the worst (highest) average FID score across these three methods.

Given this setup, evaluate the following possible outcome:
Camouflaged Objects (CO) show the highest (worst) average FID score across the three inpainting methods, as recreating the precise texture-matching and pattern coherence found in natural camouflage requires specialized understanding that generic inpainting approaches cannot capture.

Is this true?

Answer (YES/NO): NO